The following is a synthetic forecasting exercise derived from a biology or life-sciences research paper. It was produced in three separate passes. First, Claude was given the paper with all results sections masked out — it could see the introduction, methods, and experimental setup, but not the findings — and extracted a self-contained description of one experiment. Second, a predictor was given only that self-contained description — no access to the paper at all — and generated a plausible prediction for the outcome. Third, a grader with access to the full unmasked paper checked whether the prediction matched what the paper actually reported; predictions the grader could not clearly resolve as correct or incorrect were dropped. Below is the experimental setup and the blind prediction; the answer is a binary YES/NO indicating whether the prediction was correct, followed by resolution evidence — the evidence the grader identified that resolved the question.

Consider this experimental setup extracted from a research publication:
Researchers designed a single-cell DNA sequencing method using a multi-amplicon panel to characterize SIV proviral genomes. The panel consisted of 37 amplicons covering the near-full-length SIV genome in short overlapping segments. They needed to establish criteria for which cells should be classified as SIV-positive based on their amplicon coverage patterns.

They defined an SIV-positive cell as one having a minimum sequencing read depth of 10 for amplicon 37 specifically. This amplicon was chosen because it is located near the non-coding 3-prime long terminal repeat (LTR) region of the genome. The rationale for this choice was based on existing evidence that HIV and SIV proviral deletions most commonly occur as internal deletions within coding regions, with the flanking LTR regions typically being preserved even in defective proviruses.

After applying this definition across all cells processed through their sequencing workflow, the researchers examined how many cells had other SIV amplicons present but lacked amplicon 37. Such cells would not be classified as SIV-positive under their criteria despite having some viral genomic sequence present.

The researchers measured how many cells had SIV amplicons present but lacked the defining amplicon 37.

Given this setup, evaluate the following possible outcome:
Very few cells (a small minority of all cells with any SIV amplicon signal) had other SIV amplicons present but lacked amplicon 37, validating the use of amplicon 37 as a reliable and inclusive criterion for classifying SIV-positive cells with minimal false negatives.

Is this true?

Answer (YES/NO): NO